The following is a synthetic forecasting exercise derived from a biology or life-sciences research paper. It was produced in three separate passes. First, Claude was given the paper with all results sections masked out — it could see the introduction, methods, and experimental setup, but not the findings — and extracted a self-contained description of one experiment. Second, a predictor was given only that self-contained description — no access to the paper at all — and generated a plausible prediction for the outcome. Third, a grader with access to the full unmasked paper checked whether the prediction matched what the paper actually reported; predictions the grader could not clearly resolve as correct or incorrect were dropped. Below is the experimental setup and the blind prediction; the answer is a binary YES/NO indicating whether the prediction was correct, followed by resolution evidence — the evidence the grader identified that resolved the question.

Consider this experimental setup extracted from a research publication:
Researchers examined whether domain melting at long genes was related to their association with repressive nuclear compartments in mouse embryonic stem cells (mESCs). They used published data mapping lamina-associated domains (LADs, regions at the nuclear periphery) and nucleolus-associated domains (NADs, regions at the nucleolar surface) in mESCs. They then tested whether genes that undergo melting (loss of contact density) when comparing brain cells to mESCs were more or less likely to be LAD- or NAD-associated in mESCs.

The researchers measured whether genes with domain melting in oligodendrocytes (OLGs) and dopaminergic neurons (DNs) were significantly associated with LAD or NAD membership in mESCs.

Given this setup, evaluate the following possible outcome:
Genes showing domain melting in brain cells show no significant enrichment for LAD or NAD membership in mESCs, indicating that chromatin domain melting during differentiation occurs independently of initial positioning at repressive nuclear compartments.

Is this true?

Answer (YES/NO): NO